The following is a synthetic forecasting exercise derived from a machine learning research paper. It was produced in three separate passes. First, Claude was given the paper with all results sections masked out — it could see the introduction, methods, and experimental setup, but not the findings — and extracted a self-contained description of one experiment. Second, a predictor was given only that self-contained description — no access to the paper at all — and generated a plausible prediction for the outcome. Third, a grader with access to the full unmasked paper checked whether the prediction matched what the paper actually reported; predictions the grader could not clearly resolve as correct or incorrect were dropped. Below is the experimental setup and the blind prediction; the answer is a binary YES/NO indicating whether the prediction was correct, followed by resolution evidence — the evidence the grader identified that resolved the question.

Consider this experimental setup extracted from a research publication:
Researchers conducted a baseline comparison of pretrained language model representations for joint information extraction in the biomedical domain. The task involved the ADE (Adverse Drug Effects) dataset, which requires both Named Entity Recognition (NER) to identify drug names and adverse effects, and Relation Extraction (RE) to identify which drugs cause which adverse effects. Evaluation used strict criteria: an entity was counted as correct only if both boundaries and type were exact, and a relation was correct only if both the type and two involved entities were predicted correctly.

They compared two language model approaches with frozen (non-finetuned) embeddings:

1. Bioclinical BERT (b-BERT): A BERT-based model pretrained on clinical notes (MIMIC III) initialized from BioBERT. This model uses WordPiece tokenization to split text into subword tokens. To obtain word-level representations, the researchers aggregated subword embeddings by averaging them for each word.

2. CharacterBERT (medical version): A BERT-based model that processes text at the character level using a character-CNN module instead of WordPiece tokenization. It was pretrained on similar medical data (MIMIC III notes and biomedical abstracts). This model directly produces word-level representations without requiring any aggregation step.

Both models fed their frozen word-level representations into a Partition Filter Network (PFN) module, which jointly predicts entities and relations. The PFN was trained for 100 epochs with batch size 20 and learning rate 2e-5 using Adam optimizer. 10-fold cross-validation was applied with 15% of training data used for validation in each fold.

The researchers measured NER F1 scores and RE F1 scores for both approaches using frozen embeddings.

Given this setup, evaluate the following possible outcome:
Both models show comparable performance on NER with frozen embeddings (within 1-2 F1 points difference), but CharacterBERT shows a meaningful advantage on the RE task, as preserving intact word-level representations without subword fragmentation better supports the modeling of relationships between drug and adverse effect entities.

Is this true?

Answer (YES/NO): NO